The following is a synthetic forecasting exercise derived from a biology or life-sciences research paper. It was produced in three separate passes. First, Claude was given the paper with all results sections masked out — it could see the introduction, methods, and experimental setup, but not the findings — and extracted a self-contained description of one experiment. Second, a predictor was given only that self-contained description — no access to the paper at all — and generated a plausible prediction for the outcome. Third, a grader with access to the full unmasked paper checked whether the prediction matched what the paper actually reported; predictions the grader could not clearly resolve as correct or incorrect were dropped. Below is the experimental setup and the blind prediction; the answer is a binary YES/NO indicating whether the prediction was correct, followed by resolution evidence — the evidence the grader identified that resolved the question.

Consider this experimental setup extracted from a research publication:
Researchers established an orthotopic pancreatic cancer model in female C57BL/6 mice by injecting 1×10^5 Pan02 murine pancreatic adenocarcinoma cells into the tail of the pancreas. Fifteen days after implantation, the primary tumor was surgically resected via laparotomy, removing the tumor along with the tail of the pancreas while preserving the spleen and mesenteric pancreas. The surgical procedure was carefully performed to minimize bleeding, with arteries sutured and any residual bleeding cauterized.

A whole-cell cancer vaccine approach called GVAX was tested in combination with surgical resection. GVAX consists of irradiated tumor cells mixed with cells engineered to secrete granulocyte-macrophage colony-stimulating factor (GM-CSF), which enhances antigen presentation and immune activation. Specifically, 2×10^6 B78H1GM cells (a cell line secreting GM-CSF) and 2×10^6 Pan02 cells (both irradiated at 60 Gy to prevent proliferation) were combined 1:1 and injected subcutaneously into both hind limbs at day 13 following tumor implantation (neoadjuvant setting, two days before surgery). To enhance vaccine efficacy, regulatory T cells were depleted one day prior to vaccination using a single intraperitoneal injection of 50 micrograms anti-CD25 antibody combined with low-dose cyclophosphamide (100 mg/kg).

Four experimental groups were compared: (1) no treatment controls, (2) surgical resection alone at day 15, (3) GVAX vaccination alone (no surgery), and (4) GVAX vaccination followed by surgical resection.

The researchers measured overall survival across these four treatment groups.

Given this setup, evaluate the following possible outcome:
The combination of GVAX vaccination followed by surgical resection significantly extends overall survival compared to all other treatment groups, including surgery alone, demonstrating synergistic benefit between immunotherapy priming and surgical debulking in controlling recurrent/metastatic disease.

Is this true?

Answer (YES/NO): NO